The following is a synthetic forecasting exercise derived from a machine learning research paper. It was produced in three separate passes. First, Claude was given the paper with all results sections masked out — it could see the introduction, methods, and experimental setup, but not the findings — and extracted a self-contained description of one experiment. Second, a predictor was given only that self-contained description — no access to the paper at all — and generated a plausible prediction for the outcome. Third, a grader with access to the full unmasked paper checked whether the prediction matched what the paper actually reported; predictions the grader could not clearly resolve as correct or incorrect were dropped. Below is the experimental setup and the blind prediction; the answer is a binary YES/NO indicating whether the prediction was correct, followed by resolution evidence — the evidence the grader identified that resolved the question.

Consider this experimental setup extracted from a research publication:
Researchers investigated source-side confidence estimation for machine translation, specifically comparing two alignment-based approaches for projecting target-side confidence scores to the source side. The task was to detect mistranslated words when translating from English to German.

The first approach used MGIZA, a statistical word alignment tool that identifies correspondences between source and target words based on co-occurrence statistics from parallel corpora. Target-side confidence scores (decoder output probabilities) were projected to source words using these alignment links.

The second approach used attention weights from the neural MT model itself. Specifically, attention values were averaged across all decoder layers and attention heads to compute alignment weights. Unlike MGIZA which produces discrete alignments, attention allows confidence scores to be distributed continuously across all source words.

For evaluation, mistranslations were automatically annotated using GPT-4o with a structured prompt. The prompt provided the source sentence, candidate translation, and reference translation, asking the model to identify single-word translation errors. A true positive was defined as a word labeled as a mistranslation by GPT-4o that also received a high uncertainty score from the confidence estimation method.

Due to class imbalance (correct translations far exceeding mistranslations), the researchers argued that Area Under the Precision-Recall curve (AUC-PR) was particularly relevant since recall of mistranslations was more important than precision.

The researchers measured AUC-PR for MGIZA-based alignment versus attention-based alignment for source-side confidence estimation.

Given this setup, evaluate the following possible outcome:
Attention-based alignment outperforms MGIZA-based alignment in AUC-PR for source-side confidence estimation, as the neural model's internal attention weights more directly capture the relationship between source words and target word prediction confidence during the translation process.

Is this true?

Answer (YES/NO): NO